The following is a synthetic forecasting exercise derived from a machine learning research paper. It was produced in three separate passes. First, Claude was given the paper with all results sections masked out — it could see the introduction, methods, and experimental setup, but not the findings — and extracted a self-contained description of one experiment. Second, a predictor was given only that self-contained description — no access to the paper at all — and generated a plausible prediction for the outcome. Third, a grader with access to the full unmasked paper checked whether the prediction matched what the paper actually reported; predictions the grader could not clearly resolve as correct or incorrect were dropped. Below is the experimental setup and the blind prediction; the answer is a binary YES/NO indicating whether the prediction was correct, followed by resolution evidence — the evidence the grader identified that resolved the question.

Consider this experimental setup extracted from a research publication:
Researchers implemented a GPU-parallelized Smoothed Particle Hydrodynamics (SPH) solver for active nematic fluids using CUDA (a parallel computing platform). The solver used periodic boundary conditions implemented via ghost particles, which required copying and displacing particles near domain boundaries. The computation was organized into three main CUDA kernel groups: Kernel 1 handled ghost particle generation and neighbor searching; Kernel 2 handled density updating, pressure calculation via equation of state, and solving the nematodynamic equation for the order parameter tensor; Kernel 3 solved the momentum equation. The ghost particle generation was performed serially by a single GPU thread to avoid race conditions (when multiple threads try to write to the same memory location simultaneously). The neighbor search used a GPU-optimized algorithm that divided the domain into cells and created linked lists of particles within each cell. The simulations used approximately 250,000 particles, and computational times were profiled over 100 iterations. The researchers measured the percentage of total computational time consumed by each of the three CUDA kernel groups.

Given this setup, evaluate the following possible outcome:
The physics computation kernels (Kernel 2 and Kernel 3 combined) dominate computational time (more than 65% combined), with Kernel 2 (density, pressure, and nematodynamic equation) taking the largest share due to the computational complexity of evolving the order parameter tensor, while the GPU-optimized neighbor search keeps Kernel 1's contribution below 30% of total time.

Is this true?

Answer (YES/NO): NO